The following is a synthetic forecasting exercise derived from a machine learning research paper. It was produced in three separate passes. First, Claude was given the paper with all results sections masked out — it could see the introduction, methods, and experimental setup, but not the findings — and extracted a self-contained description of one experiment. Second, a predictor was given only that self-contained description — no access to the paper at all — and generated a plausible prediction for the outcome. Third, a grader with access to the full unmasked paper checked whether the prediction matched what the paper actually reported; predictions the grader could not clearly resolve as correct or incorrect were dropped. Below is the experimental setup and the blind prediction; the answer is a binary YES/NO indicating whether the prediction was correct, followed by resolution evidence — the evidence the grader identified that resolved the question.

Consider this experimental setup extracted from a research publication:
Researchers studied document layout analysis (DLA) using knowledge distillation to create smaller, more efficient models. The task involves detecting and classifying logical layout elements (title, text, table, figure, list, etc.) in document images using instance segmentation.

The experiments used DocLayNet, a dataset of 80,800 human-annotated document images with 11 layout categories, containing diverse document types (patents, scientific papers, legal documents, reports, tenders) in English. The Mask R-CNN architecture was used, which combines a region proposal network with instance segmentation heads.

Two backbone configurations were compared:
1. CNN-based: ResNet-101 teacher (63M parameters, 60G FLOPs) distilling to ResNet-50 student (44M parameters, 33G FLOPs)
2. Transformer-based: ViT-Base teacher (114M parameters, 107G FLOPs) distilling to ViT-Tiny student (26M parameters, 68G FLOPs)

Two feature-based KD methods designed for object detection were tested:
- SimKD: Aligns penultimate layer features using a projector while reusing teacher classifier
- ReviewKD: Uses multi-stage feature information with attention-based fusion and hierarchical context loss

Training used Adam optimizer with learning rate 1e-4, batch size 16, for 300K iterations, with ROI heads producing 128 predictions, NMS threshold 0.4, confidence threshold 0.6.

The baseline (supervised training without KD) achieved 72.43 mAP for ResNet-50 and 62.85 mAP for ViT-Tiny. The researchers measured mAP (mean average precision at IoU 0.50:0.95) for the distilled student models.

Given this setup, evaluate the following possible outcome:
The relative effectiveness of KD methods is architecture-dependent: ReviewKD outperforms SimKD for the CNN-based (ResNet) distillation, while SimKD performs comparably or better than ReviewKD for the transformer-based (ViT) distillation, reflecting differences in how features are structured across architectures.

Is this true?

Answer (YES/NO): NO